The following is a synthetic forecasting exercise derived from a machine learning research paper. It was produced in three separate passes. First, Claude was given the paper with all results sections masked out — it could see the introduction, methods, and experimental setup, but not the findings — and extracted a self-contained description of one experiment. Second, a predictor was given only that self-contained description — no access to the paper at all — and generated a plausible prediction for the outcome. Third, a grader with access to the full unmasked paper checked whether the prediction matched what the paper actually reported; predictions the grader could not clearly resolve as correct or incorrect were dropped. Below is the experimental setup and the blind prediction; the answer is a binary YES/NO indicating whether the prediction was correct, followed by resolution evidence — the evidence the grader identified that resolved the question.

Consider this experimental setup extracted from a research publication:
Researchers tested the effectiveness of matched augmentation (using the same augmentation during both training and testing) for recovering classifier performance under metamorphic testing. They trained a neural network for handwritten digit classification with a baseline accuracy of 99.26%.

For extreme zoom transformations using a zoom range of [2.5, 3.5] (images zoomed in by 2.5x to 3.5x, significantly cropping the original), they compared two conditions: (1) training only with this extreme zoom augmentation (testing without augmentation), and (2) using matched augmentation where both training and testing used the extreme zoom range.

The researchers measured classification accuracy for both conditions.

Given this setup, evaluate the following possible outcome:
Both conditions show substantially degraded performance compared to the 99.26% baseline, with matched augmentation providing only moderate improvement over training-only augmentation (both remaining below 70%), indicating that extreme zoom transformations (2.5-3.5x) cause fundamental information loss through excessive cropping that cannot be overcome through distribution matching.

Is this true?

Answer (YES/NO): NO